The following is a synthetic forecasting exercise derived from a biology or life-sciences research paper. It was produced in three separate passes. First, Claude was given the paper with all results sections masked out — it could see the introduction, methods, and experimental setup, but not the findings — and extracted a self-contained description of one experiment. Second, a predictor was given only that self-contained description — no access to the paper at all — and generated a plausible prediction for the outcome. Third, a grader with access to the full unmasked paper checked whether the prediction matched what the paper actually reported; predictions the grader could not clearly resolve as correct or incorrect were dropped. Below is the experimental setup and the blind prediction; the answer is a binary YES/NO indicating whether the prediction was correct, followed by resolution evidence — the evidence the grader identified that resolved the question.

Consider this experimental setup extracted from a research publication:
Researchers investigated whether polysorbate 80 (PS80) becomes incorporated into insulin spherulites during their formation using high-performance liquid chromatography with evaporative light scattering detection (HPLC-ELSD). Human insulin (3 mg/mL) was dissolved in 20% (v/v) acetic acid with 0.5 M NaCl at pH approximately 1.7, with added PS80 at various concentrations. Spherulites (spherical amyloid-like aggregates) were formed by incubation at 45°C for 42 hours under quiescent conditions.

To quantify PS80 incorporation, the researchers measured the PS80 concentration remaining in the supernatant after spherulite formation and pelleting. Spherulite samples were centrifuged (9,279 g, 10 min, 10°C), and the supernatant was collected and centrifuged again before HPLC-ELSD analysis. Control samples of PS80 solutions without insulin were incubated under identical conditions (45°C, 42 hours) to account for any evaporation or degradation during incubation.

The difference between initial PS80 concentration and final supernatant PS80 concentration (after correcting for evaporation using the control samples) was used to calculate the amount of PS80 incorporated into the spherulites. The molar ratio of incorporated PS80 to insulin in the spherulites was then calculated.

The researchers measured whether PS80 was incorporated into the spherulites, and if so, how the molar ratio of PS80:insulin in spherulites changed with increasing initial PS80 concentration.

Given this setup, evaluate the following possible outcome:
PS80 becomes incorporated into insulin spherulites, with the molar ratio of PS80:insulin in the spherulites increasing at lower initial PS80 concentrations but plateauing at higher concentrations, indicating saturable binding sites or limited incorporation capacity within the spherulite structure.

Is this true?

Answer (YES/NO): NO